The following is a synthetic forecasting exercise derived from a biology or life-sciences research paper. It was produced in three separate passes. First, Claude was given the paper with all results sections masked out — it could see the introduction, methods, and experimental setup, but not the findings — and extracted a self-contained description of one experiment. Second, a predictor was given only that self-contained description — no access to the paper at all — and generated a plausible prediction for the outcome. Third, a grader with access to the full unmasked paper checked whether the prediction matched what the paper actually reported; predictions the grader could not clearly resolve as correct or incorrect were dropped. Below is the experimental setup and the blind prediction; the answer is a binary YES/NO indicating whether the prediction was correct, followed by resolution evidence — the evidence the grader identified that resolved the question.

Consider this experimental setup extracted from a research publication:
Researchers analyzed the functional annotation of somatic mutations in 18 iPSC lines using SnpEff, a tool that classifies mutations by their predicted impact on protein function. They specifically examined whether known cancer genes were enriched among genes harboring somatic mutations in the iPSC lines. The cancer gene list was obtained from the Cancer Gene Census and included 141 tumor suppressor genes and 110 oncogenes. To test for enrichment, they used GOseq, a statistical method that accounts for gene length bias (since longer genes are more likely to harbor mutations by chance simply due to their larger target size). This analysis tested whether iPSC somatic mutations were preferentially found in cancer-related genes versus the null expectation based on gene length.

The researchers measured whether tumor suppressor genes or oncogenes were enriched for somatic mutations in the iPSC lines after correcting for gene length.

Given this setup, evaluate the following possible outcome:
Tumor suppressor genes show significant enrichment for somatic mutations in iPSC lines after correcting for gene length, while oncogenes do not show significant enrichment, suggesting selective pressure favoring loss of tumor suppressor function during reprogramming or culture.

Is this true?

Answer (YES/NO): NO